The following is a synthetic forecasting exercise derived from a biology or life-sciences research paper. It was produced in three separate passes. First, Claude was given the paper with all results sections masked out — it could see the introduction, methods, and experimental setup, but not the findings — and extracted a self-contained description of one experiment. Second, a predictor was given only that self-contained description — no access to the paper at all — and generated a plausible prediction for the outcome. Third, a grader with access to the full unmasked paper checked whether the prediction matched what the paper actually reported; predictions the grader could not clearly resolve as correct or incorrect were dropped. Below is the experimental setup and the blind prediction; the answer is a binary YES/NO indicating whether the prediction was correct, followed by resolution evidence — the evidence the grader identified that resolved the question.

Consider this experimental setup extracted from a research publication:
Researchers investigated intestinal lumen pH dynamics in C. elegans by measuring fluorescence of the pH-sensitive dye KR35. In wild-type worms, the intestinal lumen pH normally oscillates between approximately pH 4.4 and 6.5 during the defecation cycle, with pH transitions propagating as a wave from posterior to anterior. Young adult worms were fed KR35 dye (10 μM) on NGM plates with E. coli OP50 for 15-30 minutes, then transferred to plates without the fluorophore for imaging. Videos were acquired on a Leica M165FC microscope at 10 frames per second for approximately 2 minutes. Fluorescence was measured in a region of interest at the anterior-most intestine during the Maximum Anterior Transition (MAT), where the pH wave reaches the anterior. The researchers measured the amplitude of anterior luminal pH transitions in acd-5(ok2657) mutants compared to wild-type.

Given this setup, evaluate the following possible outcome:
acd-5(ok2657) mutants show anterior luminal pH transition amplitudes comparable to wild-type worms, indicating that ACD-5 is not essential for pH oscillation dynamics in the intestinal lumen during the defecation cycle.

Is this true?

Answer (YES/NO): NO